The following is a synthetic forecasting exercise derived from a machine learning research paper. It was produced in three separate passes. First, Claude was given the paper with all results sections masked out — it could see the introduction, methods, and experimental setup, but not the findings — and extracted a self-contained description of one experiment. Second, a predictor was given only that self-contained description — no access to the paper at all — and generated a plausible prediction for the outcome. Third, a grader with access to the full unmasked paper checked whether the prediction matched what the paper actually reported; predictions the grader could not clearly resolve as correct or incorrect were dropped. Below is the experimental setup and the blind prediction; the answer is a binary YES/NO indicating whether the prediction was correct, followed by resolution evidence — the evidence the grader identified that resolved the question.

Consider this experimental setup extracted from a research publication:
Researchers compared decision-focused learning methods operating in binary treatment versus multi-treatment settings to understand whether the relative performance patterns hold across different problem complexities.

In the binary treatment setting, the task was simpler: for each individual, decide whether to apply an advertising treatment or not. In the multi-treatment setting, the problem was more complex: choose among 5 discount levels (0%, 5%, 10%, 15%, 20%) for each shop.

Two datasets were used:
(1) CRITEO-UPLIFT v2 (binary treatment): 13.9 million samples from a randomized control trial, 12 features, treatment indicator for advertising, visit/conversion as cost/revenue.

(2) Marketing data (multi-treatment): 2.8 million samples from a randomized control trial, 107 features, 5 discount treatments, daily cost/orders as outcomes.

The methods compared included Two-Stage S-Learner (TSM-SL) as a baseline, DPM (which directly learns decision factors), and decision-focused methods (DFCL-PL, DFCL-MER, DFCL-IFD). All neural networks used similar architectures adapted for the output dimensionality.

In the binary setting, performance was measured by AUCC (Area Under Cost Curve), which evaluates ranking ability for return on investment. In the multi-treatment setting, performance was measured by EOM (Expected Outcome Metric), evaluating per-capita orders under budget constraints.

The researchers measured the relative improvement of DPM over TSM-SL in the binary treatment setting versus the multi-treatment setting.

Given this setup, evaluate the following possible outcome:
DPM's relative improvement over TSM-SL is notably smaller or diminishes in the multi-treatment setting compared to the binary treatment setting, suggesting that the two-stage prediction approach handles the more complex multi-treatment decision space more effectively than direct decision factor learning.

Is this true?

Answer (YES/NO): YES